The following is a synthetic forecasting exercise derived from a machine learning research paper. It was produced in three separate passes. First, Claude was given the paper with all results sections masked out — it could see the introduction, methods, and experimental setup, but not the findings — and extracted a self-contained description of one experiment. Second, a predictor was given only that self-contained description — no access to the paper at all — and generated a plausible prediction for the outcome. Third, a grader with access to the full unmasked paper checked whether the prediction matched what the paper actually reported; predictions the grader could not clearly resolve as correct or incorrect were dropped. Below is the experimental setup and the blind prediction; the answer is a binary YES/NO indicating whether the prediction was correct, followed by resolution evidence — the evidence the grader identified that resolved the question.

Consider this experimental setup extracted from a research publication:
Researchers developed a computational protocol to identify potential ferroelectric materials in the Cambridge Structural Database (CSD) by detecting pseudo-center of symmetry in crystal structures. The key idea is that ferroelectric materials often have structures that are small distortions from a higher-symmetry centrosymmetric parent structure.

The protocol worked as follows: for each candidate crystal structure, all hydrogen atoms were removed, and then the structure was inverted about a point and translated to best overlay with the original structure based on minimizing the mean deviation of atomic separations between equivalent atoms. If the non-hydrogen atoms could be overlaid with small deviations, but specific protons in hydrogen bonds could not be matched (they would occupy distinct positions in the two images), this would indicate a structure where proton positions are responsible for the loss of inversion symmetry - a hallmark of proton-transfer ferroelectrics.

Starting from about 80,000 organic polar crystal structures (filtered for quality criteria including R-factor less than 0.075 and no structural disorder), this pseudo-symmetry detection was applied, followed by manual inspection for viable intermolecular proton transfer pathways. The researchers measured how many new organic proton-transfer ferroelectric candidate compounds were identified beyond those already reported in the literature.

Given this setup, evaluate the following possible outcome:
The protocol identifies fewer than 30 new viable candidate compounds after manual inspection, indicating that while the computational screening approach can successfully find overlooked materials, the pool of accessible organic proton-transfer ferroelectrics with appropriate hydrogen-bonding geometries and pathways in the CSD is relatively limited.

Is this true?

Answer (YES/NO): YES